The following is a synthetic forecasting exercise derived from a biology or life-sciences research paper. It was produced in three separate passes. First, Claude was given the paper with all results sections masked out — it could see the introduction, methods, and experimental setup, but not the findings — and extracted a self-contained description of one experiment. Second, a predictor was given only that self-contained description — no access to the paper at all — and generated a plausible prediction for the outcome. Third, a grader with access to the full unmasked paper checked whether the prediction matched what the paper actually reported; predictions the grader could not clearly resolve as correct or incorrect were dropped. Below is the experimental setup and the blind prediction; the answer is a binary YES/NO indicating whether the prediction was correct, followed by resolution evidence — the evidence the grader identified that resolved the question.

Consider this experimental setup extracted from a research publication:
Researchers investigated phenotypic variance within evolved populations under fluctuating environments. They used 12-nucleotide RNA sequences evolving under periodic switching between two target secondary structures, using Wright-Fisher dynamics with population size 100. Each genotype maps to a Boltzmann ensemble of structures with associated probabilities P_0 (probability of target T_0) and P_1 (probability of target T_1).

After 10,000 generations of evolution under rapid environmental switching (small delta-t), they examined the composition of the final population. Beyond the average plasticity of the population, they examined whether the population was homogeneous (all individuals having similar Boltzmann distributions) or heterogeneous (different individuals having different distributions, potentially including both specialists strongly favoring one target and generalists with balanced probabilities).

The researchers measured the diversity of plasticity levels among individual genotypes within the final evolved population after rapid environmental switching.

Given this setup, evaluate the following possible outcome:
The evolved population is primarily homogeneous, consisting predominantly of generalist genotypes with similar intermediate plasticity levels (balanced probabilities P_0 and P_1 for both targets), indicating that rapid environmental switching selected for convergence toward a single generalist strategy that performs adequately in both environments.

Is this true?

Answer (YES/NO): YES